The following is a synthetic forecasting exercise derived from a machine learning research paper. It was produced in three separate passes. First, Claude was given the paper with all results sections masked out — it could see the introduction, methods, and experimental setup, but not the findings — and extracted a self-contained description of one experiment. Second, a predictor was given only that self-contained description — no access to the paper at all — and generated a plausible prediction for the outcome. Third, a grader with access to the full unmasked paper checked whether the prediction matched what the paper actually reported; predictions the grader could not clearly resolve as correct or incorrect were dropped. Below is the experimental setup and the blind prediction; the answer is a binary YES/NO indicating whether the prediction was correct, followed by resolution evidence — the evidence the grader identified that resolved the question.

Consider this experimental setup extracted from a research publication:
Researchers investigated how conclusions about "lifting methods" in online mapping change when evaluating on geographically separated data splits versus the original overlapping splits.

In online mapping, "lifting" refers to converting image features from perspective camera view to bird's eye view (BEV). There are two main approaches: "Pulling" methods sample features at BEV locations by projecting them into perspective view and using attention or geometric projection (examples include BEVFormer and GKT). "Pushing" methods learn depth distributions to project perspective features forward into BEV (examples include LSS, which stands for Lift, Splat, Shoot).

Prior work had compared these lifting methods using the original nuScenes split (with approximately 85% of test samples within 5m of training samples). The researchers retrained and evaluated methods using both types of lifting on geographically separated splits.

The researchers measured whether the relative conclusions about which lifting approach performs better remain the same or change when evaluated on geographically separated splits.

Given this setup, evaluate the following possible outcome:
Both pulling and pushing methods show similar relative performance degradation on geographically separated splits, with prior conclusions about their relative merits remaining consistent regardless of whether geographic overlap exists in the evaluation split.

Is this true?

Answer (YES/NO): NO